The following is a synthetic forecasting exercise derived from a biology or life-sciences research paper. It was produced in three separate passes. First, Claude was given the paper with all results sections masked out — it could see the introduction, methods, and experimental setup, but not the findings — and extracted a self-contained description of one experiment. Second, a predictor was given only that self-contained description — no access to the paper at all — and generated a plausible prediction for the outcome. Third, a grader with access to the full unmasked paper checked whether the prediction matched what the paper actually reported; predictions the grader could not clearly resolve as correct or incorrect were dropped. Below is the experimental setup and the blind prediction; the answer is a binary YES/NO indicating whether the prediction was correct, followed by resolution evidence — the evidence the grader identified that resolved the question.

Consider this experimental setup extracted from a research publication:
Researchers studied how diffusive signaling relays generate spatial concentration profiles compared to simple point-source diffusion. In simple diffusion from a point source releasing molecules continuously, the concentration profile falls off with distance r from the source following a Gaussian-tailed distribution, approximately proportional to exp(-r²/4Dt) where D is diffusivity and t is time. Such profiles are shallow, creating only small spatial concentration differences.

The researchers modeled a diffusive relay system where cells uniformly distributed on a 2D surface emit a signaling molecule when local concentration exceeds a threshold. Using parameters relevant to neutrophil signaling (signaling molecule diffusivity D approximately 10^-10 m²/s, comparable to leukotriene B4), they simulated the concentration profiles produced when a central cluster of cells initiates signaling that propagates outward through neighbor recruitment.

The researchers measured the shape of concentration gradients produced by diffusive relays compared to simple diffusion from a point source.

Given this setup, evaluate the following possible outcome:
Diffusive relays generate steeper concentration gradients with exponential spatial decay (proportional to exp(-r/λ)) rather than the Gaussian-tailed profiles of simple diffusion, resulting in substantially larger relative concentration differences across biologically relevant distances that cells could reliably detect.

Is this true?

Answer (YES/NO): YES